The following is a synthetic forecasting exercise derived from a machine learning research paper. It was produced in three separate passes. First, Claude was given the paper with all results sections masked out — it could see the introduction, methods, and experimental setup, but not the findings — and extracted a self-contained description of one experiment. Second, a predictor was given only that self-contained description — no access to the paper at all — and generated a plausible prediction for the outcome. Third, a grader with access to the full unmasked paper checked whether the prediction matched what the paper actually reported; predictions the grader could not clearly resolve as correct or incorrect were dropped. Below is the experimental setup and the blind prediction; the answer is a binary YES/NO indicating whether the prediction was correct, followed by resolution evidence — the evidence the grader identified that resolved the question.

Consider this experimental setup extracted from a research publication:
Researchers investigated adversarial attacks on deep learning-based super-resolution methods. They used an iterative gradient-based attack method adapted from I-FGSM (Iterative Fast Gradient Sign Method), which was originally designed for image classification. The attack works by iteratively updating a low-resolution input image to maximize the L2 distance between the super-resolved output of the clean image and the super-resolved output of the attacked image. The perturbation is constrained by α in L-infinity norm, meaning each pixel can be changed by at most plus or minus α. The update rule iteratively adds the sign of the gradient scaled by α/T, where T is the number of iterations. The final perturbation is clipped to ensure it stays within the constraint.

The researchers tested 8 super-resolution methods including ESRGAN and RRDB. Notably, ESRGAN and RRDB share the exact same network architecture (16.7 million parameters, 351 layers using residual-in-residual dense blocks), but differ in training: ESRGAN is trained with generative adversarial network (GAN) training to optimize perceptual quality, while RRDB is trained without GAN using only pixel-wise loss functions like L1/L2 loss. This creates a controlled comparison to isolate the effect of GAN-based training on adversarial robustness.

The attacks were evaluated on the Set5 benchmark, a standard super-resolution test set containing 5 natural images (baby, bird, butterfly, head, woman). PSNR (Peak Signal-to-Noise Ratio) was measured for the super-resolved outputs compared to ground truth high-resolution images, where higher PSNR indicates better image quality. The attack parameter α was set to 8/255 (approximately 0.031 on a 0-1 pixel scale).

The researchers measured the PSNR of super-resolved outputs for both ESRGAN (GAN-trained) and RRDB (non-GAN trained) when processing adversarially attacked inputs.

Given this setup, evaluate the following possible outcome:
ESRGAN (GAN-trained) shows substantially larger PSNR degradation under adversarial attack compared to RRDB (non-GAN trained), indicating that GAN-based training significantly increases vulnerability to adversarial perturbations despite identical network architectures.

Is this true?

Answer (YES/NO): YES